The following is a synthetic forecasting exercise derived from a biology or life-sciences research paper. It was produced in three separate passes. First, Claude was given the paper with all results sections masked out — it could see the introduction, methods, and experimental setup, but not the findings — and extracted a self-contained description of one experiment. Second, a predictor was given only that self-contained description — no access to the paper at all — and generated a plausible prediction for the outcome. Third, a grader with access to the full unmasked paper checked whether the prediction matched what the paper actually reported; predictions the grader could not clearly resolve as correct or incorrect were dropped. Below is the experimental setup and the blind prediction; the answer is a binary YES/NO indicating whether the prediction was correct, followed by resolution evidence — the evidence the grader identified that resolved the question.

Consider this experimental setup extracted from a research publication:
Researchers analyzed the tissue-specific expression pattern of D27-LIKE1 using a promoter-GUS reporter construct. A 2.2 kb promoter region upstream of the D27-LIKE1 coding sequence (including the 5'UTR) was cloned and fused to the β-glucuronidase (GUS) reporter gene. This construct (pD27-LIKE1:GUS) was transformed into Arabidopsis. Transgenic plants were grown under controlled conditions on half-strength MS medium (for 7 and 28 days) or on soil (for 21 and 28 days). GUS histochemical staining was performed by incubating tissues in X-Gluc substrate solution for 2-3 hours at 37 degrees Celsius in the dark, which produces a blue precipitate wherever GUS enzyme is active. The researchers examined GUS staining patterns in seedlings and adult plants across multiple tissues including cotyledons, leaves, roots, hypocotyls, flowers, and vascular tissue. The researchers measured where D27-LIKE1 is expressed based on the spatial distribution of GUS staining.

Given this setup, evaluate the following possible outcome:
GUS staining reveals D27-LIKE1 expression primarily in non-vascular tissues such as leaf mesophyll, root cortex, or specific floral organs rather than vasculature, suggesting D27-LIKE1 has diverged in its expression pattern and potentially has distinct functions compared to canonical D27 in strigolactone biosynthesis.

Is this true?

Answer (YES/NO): NO